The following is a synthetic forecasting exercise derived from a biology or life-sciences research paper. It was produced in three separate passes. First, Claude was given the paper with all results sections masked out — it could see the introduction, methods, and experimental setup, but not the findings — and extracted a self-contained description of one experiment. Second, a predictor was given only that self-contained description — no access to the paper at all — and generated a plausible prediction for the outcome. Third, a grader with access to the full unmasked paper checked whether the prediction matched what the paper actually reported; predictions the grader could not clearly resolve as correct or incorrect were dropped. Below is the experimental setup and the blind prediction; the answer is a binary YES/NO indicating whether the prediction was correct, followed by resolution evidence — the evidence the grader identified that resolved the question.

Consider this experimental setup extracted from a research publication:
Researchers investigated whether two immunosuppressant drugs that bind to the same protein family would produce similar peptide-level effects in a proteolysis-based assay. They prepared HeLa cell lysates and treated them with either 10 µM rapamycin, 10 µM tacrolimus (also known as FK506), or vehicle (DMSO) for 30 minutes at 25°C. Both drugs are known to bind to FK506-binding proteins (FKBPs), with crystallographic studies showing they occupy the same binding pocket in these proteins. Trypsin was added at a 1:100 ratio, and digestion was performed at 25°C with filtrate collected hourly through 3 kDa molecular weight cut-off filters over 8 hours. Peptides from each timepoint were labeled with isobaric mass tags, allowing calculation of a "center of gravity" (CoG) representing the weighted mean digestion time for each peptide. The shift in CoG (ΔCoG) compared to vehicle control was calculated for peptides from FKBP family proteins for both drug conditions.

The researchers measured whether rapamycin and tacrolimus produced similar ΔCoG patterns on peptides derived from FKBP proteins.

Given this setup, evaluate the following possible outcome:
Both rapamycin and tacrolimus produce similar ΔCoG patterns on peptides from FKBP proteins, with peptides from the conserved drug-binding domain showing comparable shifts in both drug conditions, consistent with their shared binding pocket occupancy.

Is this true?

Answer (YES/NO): NO